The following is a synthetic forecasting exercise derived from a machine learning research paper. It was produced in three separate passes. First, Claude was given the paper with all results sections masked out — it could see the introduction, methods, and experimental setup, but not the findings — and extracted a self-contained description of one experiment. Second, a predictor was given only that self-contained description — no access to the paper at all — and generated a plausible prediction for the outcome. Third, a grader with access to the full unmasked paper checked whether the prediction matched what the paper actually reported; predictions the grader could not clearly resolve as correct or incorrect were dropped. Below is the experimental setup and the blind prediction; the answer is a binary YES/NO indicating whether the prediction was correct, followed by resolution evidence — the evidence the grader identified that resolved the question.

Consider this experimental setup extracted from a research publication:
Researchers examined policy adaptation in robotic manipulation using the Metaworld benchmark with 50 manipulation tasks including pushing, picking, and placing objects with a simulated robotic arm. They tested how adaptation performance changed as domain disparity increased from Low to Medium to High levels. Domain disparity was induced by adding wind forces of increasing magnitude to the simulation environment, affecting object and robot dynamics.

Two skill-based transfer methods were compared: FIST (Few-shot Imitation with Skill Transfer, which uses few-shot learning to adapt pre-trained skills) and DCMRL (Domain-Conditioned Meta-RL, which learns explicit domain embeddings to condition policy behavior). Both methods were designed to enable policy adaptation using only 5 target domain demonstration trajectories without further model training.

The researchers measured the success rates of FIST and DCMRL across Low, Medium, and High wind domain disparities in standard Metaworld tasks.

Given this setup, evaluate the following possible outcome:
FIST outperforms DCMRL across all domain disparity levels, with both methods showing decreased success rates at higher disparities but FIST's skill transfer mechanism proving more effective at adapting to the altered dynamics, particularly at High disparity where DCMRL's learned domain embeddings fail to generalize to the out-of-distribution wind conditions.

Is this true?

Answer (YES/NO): NO